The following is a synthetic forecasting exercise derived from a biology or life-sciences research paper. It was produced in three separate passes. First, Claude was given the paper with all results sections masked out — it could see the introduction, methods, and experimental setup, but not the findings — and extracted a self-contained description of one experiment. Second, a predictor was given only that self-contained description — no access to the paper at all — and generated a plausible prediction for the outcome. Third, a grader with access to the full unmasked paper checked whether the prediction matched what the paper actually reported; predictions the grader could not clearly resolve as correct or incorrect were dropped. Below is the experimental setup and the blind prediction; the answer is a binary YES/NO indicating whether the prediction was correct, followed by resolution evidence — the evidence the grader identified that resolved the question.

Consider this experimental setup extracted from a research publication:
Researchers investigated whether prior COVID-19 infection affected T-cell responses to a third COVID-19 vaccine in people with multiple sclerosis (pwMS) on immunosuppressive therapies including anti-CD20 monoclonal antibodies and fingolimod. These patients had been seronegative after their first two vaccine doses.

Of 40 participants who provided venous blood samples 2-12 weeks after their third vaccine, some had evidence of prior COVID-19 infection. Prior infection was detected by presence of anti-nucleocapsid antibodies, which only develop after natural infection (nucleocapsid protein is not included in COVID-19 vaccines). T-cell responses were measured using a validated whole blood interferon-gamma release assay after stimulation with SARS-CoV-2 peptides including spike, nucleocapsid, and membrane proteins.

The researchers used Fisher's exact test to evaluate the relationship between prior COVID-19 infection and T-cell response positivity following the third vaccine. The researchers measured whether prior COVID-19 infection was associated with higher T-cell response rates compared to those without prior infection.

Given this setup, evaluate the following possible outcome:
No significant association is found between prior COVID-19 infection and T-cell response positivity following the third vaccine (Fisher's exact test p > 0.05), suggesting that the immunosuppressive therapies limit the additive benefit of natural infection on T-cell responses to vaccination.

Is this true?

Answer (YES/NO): YES